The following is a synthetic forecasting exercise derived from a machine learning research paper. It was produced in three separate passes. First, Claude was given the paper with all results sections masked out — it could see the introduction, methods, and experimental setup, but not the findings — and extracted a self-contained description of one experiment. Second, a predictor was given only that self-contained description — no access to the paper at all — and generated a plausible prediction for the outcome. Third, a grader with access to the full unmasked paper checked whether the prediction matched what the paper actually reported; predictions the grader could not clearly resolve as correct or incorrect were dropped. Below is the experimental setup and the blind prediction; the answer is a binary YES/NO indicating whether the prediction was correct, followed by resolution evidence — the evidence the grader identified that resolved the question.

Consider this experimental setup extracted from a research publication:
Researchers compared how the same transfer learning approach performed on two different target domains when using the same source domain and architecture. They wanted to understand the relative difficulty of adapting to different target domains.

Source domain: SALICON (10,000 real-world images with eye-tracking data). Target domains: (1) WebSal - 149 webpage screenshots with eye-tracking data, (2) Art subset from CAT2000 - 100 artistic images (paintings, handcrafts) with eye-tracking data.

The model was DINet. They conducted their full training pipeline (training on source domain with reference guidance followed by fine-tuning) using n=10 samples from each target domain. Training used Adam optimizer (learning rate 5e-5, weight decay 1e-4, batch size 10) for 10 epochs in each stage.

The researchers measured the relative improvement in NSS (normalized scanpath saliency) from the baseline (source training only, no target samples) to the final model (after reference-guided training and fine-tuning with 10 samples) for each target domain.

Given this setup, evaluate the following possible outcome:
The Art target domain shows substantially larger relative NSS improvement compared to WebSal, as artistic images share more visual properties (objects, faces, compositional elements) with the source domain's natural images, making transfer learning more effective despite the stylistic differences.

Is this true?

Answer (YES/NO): NO